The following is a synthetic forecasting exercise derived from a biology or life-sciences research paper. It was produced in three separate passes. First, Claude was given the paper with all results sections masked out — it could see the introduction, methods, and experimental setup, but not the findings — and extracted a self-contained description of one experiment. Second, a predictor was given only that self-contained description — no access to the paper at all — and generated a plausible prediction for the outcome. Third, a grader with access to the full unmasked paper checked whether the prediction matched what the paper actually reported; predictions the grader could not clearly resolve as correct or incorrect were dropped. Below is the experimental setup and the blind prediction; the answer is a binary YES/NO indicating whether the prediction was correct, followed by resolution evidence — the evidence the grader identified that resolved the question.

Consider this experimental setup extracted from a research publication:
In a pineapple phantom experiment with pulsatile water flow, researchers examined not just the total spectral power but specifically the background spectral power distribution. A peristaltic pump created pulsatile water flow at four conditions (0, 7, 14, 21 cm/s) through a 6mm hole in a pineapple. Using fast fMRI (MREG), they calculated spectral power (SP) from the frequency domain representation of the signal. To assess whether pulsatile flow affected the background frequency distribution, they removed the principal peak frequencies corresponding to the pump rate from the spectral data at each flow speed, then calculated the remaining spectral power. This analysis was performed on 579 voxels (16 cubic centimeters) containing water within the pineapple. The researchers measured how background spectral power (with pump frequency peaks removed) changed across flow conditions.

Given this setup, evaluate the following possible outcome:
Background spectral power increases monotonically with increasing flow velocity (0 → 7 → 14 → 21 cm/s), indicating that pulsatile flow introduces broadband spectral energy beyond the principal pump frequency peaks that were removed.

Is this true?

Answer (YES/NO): YES